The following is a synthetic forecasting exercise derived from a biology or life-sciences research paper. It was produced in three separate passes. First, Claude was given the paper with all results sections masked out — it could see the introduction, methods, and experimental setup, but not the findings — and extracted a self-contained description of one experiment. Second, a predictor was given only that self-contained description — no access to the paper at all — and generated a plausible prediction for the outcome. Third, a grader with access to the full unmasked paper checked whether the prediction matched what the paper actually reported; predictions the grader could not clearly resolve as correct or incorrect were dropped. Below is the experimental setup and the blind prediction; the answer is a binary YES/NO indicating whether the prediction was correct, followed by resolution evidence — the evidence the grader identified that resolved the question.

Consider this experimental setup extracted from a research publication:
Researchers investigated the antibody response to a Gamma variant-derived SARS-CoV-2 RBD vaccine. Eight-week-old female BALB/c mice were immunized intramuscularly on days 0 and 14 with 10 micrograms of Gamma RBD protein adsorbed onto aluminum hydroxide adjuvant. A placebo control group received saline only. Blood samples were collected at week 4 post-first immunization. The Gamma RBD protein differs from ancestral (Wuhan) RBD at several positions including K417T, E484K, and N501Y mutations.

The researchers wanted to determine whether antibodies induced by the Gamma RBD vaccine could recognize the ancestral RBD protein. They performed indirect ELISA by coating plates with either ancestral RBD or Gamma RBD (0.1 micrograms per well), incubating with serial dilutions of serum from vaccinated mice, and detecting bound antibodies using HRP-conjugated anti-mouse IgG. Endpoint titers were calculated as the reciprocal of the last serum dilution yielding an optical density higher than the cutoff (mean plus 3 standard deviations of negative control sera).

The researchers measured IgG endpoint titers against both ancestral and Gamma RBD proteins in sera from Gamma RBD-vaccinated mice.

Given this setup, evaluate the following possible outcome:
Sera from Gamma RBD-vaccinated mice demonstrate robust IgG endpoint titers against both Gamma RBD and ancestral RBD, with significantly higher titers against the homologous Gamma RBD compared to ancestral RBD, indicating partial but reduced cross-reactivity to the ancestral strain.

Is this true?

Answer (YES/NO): NO